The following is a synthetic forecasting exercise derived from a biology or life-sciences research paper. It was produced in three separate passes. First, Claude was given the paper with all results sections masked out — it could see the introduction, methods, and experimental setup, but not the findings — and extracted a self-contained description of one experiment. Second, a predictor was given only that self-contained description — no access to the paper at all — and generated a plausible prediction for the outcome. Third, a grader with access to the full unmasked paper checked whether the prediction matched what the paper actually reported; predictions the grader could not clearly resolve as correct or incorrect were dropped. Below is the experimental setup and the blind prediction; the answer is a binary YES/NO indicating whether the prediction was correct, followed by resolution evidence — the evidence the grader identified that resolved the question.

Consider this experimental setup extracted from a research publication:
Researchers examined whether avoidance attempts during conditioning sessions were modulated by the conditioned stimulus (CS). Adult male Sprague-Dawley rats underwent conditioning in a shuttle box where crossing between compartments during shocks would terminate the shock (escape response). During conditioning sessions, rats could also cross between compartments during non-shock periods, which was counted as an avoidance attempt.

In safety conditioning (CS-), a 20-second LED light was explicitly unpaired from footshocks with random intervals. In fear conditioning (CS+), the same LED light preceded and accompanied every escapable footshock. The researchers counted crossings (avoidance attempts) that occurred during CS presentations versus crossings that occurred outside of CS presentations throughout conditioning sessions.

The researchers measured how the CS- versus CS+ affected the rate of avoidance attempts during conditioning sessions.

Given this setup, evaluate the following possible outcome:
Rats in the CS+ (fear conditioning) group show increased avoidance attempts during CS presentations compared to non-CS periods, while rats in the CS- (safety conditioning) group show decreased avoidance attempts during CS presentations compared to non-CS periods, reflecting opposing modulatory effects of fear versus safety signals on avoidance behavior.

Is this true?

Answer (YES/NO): YES